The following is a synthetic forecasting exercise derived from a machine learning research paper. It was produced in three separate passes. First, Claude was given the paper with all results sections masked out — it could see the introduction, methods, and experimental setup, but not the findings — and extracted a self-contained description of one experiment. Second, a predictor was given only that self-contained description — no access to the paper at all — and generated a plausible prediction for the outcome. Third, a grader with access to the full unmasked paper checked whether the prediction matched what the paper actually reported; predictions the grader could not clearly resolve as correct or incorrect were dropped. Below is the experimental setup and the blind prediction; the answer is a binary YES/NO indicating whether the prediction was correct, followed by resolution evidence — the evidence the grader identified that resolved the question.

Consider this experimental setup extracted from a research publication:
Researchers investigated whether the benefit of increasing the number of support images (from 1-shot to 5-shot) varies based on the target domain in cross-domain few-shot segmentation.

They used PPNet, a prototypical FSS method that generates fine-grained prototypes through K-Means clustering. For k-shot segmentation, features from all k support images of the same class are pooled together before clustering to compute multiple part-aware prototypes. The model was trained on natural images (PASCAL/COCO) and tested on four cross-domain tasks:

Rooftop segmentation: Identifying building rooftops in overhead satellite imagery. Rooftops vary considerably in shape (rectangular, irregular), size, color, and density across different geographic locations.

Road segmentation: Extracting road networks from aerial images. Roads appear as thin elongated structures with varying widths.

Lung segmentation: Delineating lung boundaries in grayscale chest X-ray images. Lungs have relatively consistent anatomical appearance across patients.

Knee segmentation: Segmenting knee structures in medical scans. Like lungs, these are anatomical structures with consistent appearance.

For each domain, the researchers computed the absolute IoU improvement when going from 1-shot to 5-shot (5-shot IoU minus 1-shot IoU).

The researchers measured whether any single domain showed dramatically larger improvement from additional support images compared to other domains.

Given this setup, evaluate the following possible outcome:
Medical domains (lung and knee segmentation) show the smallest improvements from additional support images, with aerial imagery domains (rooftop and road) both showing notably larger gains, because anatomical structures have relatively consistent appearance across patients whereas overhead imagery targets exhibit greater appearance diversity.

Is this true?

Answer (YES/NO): NO